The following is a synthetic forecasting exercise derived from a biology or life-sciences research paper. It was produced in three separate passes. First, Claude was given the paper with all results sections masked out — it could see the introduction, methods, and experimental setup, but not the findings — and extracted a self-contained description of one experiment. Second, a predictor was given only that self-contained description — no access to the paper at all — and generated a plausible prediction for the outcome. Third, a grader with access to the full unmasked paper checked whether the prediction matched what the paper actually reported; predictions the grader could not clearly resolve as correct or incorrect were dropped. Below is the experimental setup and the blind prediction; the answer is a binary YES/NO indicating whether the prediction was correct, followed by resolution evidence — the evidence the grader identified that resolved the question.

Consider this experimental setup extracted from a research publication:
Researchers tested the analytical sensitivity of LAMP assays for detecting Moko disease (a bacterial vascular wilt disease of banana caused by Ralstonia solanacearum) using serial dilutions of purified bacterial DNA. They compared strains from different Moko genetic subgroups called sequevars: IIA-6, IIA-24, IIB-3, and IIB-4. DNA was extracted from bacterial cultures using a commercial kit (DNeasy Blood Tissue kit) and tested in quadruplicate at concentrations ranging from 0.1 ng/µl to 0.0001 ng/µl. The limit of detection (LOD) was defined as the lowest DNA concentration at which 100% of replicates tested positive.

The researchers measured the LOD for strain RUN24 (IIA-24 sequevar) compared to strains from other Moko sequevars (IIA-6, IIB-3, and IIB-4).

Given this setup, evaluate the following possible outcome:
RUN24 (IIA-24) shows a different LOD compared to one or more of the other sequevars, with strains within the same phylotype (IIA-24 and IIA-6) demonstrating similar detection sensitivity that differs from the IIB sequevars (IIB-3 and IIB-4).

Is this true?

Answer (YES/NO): NO